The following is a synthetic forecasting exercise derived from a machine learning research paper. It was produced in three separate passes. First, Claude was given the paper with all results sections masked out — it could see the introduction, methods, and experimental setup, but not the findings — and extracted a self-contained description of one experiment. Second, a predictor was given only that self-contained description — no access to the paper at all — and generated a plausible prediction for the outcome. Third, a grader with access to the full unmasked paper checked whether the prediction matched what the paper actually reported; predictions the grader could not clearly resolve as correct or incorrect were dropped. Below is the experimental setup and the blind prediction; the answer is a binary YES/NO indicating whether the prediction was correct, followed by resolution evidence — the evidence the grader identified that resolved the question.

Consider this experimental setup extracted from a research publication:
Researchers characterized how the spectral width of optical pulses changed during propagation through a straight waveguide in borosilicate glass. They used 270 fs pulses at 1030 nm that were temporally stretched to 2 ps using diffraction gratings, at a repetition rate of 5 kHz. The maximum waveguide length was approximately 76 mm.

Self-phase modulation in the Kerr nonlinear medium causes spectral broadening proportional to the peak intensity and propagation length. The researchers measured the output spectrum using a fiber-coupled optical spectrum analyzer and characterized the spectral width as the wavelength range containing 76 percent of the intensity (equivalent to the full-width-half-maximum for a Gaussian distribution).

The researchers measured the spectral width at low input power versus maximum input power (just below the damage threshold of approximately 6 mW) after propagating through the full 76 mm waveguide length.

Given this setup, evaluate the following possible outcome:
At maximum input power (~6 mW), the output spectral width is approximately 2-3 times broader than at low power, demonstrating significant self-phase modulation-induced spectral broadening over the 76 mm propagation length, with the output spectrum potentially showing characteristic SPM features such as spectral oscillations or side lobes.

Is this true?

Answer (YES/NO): NO